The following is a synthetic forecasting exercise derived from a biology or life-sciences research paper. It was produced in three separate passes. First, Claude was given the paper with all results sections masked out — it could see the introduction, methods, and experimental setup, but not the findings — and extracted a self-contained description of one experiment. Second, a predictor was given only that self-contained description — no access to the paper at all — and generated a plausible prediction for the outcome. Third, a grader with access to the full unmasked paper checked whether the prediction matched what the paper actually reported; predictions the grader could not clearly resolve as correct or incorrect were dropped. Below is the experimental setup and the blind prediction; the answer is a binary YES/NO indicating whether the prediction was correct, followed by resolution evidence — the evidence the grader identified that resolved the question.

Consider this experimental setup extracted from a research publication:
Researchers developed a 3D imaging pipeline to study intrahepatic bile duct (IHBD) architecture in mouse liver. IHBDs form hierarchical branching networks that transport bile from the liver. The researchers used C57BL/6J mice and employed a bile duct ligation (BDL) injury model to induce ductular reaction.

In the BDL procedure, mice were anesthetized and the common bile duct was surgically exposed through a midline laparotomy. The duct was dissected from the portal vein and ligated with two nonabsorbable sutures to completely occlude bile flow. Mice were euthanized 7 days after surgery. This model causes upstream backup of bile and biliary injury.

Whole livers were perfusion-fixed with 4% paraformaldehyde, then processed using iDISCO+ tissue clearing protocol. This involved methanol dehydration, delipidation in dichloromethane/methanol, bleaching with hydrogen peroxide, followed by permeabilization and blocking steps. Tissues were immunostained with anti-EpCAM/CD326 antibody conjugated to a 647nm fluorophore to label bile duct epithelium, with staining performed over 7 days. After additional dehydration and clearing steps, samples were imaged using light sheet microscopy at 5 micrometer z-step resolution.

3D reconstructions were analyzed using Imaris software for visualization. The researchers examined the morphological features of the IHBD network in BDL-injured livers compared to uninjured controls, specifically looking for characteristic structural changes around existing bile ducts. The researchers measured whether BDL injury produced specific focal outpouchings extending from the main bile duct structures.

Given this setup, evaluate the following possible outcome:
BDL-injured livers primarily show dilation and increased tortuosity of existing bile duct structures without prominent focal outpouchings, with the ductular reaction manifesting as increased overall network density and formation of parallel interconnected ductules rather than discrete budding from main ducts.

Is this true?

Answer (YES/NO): NO